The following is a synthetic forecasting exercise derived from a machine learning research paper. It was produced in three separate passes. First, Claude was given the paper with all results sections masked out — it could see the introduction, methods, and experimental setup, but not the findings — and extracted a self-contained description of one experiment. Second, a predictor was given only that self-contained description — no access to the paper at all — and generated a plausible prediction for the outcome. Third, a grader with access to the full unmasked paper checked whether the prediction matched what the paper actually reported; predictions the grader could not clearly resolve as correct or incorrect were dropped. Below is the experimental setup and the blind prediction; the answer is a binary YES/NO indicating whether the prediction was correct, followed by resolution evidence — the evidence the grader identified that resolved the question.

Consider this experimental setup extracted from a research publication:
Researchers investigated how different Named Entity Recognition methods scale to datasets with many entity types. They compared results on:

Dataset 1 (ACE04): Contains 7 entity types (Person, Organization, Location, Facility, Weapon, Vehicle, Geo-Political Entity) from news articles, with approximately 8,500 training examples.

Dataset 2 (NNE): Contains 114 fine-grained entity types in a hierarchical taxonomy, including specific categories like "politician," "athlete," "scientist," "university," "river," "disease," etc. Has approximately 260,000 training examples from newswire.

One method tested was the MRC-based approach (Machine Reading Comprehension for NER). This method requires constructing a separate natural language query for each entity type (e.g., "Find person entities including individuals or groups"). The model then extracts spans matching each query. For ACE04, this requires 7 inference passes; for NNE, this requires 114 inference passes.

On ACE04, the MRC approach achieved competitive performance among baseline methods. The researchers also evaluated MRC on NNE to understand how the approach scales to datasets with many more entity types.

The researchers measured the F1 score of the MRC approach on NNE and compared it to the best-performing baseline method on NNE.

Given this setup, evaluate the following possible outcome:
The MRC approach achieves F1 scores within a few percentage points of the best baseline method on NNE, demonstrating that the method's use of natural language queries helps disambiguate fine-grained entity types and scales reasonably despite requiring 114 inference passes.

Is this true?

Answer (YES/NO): NO